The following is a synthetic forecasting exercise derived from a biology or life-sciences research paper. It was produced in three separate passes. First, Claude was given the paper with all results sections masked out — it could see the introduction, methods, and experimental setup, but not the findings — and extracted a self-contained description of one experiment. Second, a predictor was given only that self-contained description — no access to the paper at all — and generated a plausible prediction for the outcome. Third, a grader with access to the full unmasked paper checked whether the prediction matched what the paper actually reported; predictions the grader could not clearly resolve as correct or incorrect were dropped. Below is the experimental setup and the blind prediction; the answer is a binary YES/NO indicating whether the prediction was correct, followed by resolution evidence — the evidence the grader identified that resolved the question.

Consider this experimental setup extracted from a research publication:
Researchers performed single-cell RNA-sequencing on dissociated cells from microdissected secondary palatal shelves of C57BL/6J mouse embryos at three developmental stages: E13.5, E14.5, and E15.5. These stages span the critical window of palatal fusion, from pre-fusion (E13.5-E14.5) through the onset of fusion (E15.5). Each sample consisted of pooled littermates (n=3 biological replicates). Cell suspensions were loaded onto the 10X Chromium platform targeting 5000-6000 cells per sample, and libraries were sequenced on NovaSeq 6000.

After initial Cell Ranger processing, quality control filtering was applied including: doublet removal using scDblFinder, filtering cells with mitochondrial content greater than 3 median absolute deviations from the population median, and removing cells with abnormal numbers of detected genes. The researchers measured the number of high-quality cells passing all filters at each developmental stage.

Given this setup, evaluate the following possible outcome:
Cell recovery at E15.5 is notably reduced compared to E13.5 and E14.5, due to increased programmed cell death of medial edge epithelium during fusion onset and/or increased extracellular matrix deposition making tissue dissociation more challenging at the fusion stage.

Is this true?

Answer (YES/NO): NO